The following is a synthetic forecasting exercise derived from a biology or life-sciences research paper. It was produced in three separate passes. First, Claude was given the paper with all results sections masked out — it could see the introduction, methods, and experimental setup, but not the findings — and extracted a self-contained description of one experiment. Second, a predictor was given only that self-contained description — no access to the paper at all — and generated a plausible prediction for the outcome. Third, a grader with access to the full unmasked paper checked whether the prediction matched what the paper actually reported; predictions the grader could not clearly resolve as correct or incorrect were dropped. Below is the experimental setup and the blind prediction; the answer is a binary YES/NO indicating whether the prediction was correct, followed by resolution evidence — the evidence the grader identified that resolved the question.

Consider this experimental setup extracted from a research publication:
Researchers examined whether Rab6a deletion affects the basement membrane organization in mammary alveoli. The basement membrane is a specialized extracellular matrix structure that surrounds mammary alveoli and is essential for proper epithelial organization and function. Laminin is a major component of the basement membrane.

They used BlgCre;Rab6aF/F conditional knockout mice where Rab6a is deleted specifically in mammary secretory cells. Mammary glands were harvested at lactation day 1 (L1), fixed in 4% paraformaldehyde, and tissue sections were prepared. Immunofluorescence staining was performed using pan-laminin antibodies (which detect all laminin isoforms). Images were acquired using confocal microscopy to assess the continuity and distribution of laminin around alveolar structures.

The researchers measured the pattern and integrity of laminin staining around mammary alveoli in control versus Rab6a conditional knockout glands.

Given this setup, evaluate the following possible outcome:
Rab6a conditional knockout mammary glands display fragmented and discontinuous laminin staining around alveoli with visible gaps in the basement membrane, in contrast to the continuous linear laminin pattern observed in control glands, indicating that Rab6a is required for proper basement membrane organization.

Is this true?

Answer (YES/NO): NO